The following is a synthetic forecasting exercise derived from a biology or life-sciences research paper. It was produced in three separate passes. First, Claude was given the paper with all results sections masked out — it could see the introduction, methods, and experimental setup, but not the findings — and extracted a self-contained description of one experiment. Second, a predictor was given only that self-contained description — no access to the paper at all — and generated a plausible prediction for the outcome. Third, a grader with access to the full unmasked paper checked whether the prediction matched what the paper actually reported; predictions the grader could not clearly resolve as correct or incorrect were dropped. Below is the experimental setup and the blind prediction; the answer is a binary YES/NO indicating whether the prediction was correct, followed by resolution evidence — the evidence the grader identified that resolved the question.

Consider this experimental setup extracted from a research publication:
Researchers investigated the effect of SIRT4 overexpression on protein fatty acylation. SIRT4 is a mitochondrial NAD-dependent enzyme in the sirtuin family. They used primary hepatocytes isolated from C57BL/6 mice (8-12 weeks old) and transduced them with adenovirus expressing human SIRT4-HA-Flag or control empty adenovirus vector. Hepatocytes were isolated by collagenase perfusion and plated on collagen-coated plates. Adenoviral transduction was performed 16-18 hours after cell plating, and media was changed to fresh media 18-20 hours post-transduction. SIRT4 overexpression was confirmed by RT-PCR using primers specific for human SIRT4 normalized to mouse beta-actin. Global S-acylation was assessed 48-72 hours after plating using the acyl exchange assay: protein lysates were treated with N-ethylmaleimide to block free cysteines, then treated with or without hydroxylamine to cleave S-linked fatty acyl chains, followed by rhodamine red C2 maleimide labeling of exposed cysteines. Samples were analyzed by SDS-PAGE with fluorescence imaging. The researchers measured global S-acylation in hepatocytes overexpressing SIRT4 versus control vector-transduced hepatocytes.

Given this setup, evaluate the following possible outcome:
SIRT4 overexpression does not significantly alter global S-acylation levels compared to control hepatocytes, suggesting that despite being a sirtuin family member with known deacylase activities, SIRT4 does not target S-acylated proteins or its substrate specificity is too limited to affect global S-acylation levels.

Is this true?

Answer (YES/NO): NO